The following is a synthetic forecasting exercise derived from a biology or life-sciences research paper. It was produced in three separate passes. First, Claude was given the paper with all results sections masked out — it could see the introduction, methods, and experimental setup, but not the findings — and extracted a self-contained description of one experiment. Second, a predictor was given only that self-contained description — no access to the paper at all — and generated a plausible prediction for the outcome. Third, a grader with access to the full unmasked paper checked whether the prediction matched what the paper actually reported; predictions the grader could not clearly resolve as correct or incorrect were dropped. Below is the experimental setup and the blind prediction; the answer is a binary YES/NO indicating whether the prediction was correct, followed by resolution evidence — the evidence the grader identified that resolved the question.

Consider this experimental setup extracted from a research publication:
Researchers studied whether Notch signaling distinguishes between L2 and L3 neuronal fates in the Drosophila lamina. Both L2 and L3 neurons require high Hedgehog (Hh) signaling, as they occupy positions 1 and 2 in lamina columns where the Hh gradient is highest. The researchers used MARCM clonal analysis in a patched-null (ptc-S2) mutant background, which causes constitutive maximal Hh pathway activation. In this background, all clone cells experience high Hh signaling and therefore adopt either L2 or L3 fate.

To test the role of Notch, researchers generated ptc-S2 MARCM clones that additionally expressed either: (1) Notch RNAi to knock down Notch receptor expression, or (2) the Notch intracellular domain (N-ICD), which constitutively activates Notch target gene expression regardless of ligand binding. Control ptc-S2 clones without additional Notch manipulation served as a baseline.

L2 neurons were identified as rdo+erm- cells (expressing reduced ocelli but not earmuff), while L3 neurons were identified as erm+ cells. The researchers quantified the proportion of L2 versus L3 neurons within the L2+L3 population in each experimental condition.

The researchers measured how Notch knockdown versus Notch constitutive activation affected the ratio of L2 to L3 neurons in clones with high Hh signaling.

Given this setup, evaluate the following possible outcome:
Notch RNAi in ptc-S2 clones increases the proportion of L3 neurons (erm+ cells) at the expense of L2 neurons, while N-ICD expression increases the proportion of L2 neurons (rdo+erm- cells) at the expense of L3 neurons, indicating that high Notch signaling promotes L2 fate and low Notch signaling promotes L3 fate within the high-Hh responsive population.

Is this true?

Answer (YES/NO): NO